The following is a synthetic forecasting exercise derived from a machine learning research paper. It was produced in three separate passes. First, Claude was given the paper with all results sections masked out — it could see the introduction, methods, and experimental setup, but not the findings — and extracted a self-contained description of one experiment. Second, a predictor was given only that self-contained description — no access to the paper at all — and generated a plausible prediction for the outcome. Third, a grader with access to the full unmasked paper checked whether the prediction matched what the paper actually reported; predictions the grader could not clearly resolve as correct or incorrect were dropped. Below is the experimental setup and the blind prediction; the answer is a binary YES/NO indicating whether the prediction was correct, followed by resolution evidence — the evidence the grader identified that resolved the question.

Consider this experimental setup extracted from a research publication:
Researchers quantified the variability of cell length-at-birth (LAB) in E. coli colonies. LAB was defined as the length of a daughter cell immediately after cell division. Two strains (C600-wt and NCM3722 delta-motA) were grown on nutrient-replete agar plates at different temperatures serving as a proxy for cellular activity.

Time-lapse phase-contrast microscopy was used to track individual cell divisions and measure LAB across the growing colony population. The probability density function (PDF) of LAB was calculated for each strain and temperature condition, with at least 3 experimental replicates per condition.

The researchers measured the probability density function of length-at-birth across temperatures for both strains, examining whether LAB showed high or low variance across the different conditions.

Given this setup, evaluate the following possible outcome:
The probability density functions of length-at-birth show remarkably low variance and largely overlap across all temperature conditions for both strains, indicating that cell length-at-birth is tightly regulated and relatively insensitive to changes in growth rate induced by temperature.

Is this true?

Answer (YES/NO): NO